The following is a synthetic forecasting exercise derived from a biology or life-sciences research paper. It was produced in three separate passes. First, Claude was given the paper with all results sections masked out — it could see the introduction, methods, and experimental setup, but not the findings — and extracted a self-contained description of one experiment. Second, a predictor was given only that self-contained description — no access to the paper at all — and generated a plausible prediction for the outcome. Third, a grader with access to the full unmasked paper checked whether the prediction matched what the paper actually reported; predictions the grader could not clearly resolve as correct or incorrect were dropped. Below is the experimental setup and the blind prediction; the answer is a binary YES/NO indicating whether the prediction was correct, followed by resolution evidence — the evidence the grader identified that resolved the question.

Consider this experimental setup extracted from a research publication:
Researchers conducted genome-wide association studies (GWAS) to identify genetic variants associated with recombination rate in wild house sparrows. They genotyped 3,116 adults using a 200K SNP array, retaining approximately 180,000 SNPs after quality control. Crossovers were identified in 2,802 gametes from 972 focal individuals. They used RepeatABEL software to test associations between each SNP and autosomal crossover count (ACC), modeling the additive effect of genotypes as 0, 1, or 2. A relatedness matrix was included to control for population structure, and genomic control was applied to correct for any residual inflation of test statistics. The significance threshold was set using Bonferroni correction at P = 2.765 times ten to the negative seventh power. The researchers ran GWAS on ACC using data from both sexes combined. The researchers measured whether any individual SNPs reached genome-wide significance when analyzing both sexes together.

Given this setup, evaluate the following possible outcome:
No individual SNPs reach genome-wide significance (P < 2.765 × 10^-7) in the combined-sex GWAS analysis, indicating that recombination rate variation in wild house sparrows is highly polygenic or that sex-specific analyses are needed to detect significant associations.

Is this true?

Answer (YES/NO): YES